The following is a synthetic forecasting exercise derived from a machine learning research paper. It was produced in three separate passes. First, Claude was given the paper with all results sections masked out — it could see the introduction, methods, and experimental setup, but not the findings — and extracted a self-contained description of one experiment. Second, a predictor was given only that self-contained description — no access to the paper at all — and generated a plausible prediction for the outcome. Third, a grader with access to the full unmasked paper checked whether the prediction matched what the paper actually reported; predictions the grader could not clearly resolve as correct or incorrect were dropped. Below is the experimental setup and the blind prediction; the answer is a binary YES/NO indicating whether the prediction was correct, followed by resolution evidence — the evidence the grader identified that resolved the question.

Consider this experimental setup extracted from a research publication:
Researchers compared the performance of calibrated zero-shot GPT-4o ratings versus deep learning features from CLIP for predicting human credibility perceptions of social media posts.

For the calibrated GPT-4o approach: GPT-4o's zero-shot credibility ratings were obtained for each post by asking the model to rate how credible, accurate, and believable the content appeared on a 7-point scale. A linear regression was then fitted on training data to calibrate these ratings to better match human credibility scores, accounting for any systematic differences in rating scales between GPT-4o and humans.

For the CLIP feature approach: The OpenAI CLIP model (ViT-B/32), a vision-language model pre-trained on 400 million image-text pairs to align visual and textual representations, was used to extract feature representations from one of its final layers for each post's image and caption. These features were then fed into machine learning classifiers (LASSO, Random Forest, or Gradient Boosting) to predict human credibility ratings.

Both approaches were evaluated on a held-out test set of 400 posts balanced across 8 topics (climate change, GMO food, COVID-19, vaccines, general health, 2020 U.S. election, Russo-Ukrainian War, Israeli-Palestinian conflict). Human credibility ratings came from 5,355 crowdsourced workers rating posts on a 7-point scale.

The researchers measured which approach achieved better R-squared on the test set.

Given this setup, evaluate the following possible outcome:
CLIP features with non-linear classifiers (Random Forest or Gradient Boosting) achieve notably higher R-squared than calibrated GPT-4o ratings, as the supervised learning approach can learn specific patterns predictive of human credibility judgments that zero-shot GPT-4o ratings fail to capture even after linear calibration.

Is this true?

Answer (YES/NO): NO